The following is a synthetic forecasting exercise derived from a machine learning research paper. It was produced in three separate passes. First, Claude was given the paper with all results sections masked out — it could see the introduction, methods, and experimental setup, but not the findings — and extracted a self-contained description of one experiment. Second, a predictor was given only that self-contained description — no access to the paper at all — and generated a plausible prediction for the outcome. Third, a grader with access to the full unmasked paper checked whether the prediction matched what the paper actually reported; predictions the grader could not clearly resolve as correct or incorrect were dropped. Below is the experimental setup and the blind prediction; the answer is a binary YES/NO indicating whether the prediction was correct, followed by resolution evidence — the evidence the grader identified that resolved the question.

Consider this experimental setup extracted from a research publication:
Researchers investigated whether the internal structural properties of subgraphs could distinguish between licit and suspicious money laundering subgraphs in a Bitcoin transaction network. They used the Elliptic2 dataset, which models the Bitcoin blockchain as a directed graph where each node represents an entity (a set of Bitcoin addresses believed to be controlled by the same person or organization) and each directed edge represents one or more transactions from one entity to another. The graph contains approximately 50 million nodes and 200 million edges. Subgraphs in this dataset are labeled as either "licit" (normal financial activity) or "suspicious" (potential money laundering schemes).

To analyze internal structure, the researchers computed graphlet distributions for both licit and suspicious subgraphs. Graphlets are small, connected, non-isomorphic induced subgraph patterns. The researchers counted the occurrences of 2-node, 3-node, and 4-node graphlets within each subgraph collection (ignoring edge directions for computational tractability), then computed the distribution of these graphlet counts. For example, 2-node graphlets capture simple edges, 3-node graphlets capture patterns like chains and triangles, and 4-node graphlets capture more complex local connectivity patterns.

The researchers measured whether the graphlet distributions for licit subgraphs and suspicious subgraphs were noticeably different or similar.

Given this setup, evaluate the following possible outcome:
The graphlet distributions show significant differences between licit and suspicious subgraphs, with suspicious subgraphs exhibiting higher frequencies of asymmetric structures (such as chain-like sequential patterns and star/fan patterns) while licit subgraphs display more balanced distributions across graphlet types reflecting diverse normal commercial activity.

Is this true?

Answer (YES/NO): NO